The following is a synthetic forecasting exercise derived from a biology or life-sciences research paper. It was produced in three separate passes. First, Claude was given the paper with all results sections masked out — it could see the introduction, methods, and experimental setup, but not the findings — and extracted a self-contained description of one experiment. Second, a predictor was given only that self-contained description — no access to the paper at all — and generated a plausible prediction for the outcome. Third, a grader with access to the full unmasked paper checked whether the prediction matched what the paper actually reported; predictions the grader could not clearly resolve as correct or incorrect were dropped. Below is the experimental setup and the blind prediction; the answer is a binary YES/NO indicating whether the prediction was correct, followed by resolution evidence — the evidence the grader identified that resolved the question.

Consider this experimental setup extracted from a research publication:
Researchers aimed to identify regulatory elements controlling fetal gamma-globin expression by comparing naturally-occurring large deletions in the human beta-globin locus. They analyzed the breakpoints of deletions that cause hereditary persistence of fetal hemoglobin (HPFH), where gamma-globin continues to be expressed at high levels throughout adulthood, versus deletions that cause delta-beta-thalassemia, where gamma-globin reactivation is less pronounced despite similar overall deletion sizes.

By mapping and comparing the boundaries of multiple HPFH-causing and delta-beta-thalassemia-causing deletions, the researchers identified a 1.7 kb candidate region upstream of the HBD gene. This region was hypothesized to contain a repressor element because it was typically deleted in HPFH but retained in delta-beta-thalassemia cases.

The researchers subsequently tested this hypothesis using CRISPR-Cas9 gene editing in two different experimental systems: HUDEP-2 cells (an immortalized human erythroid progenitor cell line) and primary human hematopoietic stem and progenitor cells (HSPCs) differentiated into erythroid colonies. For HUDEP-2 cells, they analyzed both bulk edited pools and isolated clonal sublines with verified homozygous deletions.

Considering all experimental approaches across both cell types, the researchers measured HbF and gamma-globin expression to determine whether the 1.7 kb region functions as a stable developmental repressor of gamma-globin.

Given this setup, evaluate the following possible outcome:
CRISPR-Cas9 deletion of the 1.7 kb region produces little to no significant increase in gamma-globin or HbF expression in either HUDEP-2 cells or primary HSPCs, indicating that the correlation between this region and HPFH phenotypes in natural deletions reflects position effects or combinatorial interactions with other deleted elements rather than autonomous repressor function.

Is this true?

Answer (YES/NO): NO